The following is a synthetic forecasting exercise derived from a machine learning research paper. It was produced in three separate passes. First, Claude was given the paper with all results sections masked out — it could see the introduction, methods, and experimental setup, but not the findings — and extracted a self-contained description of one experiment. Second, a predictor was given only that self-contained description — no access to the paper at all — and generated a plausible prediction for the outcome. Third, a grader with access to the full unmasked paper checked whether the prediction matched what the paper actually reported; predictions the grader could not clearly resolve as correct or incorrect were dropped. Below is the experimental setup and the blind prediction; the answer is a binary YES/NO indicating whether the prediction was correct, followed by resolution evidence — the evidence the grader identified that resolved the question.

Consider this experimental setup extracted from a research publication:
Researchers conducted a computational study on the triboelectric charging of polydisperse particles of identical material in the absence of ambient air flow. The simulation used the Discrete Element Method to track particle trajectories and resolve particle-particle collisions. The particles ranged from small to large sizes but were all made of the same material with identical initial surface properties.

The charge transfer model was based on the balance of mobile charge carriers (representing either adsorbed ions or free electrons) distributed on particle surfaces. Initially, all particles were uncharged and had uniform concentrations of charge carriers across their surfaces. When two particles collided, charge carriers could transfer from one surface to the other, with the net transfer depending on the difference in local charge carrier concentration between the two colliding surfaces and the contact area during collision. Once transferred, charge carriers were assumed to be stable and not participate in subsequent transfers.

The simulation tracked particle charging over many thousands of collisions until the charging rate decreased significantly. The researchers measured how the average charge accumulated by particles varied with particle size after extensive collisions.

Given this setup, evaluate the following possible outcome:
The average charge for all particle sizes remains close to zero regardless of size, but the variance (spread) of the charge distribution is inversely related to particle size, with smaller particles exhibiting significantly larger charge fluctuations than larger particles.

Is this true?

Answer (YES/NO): NO